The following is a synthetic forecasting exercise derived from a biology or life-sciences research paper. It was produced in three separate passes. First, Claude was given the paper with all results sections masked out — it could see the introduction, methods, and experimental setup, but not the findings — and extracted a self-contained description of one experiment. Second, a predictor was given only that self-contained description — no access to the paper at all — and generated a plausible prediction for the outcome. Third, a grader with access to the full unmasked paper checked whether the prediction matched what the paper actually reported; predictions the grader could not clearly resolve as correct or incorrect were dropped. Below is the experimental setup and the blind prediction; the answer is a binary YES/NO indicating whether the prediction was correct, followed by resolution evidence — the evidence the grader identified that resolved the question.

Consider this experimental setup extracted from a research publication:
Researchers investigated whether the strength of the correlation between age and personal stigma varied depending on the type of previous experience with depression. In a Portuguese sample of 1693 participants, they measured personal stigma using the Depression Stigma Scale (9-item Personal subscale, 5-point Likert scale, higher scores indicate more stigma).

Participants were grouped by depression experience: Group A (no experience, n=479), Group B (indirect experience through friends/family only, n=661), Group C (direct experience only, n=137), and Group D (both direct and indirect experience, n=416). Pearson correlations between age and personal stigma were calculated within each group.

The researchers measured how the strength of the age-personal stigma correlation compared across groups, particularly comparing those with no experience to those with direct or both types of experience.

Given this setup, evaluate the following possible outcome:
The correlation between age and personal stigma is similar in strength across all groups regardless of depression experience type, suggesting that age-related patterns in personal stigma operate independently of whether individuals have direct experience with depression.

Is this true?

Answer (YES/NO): NO